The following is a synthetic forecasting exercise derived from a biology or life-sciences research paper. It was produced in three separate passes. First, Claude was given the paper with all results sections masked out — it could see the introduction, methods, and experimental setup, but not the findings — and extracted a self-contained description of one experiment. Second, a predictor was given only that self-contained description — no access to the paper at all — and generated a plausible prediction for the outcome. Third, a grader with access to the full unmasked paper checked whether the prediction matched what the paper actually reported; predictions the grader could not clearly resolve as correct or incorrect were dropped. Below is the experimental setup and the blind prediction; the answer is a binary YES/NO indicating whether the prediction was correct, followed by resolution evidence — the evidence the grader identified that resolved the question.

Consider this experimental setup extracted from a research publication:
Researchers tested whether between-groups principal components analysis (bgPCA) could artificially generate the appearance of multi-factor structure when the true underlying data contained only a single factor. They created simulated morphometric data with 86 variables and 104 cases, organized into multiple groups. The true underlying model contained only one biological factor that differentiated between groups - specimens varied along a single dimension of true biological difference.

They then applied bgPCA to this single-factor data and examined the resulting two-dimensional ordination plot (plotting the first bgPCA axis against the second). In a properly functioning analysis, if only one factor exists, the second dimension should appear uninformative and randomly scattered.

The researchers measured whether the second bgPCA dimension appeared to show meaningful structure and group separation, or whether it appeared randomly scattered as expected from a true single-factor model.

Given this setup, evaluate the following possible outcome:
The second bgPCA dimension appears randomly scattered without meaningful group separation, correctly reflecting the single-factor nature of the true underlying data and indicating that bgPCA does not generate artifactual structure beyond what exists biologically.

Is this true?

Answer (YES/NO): NO